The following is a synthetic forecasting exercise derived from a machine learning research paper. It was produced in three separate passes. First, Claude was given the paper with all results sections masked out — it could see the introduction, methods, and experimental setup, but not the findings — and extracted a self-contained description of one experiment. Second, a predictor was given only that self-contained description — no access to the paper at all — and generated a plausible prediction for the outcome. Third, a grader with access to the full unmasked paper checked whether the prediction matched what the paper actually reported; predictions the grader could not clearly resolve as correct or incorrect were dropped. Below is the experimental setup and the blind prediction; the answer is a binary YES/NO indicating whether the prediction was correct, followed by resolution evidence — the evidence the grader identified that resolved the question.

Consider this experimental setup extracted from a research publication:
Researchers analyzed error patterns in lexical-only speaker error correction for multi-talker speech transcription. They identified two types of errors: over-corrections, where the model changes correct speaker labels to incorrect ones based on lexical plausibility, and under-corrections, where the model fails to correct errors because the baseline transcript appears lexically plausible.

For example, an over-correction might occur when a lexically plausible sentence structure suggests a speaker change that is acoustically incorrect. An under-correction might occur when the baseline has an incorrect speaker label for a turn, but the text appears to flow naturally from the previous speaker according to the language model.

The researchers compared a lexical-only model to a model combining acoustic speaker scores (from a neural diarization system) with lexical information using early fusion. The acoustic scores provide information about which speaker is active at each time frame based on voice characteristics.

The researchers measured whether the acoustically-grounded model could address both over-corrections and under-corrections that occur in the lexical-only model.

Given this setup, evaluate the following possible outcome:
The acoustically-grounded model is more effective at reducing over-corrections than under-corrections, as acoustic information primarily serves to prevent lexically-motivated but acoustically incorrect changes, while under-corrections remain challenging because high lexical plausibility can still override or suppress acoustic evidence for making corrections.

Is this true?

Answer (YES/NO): NO